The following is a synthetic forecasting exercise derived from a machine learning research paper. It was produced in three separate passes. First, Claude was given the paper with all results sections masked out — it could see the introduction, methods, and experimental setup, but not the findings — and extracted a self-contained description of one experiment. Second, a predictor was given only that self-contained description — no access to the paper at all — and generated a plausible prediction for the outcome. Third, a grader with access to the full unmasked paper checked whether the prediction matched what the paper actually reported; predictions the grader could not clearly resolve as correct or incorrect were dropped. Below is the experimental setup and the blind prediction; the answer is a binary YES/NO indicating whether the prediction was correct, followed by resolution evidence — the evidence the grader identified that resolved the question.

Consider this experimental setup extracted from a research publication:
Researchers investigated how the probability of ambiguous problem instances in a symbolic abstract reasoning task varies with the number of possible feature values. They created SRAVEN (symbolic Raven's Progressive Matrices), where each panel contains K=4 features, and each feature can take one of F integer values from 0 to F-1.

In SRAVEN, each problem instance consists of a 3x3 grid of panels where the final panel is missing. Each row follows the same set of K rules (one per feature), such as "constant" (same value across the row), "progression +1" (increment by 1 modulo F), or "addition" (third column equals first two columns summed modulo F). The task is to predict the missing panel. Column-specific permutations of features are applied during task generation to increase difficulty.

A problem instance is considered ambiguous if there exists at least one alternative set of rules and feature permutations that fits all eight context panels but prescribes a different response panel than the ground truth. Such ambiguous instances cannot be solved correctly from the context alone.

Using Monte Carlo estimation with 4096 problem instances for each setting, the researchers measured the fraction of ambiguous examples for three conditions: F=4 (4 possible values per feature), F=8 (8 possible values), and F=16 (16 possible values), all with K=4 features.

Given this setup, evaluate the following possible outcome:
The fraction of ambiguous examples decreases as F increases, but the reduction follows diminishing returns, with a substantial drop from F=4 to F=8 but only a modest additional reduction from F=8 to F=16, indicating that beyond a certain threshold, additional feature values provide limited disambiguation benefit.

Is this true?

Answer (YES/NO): YES